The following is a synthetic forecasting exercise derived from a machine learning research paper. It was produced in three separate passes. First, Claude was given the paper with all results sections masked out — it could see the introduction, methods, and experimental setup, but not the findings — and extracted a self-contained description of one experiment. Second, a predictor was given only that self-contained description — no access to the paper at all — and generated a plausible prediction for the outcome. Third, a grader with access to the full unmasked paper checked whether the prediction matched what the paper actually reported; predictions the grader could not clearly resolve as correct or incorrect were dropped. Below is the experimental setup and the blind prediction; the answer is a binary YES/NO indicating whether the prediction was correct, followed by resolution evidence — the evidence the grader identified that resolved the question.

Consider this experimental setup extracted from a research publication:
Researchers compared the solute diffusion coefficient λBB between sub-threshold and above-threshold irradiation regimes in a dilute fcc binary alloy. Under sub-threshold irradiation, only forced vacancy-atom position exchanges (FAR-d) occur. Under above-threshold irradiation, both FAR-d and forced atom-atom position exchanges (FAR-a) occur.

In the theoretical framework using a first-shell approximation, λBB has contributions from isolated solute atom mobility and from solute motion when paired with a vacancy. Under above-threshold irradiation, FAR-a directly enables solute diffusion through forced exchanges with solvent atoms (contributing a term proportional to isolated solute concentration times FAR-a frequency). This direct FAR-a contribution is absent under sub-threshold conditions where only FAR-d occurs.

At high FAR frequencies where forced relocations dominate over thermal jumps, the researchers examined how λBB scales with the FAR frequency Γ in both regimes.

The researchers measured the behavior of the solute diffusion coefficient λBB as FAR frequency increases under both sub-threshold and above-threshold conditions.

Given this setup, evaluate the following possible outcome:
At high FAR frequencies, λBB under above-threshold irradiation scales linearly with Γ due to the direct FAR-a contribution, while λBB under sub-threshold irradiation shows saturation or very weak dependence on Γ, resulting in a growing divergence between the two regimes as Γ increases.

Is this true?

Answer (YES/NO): NO